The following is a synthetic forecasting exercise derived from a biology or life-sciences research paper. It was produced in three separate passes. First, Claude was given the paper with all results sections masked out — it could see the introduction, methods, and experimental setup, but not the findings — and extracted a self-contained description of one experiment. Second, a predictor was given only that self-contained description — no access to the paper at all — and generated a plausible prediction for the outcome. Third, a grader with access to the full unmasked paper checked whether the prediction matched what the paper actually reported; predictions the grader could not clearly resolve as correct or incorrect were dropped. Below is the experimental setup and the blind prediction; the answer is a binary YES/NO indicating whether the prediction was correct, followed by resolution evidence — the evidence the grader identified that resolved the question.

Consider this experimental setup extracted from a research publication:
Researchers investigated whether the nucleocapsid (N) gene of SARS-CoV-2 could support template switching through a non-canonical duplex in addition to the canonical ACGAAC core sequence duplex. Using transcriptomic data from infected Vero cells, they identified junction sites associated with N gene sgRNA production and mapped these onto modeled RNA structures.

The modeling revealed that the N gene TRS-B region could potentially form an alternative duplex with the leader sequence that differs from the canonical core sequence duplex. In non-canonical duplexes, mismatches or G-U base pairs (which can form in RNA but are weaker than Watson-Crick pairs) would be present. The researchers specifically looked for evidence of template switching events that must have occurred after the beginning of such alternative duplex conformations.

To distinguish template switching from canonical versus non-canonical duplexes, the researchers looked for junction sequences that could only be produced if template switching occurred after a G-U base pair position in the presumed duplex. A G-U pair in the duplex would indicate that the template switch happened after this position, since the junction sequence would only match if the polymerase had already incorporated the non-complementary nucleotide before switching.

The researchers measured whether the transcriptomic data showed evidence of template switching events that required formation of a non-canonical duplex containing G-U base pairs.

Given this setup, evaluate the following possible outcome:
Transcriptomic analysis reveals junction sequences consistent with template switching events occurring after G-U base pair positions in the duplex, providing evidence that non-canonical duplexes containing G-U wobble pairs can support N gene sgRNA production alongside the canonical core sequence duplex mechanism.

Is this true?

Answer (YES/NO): YES